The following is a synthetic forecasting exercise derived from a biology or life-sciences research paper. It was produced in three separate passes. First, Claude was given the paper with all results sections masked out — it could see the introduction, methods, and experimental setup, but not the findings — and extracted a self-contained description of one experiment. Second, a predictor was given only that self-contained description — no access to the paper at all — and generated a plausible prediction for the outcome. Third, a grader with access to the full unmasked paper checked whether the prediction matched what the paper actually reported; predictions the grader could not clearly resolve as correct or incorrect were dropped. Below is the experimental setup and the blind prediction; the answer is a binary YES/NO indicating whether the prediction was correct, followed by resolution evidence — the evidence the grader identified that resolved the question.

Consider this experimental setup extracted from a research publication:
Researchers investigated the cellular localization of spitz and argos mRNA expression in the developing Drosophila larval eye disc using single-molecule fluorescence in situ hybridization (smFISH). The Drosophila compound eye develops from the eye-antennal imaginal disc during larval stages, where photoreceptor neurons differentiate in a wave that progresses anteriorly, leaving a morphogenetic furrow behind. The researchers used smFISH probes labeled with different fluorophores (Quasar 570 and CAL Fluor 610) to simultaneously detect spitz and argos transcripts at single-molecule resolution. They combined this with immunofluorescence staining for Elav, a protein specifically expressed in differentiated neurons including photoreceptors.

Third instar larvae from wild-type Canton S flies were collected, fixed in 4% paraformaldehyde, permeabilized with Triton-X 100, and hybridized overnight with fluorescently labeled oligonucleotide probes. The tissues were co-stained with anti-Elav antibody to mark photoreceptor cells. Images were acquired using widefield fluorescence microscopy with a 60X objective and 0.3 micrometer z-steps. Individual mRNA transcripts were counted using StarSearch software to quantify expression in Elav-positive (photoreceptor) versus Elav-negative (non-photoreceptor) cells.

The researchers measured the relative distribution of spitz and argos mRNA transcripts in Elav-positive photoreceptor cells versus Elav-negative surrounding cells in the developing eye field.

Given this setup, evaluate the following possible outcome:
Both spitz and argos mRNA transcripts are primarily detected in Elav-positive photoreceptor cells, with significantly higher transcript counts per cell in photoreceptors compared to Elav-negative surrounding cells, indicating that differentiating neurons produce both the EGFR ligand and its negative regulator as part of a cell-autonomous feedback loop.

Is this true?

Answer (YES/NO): NO